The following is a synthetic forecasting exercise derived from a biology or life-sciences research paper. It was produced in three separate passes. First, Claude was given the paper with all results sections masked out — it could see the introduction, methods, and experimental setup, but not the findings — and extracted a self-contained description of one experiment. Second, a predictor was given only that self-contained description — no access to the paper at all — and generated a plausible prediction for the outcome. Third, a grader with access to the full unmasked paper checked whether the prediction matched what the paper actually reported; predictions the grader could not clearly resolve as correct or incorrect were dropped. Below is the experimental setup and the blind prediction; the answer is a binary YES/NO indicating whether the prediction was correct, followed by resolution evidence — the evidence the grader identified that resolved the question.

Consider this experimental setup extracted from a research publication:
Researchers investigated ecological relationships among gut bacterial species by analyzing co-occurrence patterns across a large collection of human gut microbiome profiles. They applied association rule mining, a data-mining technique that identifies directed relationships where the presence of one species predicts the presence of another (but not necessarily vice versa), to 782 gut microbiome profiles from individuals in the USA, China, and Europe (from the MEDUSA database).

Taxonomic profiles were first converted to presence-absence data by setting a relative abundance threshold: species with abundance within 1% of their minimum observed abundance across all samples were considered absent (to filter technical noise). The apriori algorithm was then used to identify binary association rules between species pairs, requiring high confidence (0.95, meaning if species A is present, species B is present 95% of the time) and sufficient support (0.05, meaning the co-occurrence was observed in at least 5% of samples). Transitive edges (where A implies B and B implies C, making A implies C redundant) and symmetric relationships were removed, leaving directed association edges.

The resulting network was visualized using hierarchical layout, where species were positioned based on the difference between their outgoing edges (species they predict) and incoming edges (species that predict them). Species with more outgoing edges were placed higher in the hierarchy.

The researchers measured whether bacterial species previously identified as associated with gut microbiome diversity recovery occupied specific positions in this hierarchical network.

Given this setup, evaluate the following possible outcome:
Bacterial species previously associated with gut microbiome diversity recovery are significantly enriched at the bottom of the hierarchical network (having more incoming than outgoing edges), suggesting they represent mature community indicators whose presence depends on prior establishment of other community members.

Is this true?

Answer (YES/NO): NO